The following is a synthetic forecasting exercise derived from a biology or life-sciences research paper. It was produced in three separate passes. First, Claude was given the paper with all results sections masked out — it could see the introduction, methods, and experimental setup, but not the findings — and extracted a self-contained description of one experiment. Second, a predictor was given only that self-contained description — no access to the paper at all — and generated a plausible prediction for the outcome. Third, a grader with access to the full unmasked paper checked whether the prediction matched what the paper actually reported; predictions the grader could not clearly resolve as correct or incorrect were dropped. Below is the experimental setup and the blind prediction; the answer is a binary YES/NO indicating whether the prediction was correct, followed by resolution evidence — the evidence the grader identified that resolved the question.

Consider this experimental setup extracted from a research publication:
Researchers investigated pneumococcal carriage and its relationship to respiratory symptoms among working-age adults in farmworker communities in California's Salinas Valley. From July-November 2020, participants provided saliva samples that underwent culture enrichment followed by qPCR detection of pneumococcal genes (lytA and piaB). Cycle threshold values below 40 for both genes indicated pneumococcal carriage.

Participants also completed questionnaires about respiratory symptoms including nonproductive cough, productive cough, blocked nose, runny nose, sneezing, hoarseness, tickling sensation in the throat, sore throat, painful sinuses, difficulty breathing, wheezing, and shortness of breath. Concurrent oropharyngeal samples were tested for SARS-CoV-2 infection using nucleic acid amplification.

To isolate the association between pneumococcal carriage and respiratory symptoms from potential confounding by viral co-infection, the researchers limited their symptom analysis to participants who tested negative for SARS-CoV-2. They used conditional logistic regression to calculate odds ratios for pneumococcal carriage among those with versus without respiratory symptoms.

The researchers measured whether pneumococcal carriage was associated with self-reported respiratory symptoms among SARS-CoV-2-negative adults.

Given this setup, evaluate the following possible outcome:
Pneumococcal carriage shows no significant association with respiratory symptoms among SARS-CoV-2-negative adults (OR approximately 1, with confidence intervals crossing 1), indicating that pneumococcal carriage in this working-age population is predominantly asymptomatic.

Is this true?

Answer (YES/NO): YES